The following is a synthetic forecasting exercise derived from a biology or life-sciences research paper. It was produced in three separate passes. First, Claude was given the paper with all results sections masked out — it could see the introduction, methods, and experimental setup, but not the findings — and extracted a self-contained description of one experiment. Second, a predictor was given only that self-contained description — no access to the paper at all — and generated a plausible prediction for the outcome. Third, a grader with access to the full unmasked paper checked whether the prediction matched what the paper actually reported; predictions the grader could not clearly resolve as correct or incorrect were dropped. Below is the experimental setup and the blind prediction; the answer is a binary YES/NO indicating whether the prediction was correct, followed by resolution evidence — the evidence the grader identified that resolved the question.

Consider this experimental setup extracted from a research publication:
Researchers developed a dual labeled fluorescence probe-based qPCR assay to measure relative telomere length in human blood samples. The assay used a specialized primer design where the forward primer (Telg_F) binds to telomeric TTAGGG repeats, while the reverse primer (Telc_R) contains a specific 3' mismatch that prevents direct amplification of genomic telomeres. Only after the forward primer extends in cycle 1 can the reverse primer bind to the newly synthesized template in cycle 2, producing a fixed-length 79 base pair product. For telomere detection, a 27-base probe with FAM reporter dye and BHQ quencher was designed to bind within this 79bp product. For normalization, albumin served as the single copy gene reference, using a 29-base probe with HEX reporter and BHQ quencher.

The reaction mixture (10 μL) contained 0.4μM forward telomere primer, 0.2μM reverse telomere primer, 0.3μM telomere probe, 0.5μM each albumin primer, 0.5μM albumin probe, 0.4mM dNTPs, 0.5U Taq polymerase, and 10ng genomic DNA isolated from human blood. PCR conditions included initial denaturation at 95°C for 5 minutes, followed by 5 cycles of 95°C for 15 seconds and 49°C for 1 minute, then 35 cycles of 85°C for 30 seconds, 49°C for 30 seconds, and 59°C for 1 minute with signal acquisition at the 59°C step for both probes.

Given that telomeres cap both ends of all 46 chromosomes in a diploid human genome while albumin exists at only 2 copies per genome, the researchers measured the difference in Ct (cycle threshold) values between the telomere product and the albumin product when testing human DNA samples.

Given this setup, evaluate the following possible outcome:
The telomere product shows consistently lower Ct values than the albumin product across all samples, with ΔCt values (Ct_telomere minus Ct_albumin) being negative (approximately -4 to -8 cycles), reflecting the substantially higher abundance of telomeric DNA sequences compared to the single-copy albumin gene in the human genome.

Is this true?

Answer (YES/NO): YES